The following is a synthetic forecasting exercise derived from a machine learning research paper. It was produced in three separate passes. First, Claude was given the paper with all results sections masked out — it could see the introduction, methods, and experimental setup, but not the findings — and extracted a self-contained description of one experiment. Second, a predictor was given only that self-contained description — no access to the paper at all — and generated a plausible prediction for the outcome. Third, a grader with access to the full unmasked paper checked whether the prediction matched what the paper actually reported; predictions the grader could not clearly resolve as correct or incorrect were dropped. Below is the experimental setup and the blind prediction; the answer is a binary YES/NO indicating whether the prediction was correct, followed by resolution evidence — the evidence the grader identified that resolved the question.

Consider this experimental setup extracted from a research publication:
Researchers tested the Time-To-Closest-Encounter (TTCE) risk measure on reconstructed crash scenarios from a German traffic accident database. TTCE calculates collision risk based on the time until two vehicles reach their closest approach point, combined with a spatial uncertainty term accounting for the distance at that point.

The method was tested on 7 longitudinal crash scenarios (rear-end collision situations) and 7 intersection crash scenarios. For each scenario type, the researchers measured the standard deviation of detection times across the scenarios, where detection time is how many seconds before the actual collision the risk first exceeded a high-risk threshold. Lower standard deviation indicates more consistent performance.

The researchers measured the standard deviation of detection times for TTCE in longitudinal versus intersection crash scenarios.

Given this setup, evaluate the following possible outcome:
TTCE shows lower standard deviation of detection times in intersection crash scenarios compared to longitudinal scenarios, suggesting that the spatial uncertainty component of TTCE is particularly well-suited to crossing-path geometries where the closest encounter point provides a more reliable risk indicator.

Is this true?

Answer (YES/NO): YES